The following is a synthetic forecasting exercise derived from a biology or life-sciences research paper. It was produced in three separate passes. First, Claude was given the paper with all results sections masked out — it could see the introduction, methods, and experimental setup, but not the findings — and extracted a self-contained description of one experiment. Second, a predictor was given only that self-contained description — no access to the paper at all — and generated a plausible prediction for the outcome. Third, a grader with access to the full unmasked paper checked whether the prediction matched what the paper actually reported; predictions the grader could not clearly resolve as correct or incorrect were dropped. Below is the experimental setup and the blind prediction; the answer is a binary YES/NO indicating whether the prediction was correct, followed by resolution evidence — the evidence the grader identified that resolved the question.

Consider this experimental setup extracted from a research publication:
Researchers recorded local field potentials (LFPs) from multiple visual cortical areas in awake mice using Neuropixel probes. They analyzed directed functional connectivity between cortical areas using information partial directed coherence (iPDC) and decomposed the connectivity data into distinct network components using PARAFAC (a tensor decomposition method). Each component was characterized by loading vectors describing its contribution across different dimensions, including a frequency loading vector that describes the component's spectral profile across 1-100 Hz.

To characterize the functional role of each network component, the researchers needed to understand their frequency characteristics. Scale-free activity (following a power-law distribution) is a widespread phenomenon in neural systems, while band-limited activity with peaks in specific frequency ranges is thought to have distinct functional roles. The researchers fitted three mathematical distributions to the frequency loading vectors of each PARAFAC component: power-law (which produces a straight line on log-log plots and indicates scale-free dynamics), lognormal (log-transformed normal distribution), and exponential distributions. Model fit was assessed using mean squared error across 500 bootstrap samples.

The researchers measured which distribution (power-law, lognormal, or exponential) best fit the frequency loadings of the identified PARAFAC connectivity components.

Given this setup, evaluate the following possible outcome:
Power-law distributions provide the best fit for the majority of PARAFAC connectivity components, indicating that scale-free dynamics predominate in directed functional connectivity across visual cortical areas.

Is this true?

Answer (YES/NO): NO